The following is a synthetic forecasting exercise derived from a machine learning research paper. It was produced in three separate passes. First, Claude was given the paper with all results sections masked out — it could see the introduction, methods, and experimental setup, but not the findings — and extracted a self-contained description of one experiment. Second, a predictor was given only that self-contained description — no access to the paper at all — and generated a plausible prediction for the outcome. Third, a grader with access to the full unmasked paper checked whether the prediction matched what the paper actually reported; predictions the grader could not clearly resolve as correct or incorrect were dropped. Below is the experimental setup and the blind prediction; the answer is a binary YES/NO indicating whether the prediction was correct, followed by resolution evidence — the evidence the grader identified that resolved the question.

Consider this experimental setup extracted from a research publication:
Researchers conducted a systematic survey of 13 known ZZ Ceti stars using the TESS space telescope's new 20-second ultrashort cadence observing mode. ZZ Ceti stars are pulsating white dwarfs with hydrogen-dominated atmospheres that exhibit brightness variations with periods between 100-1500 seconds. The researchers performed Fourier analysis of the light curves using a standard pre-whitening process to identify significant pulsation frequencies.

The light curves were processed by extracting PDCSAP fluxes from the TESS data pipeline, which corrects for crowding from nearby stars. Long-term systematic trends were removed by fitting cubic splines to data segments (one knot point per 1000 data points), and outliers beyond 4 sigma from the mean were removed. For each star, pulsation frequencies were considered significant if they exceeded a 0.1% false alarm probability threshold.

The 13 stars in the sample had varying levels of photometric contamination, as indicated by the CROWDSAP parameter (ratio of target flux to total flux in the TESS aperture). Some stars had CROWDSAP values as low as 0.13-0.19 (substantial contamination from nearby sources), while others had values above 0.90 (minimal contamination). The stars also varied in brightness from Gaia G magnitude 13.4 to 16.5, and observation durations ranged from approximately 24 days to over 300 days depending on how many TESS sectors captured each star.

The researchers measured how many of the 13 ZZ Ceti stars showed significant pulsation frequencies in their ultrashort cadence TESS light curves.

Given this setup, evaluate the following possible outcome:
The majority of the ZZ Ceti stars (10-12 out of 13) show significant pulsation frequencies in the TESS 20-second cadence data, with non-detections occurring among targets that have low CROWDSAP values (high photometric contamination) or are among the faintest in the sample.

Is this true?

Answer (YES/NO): NO